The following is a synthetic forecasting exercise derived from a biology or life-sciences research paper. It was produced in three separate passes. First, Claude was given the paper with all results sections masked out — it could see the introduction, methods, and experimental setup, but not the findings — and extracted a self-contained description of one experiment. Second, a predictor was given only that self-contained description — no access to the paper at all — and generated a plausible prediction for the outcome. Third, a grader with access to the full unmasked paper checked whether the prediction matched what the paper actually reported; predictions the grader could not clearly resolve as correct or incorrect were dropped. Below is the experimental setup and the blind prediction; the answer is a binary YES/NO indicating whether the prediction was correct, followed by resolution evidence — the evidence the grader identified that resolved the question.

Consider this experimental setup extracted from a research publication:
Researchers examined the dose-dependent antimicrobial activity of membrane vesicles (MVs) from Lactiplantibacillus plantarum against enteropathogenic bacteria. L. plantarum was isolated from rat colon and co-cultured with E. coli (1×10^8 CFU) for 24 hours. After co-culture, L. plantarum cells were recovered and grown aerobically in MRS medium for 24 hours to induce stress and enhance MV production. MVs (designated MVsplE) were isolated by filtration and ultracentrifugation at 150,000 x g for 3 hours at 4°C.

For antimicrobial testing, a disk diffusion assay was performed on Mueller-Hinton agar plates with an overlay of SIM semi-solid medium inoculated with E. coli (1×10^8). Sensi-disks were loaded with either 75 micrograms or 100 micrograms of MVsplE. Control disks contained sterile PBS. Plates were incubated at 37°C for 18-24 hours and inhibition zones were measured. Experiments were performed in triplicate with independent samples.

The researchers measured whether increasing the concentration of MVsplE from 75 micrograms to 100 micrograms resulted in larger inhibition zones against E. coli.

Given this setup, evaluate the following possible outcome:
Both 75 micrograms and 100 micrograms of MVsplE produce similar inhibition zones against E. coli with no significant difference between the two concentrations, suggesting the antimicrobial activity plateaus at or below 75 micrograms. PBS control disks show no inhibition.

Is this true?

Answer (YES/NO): NO